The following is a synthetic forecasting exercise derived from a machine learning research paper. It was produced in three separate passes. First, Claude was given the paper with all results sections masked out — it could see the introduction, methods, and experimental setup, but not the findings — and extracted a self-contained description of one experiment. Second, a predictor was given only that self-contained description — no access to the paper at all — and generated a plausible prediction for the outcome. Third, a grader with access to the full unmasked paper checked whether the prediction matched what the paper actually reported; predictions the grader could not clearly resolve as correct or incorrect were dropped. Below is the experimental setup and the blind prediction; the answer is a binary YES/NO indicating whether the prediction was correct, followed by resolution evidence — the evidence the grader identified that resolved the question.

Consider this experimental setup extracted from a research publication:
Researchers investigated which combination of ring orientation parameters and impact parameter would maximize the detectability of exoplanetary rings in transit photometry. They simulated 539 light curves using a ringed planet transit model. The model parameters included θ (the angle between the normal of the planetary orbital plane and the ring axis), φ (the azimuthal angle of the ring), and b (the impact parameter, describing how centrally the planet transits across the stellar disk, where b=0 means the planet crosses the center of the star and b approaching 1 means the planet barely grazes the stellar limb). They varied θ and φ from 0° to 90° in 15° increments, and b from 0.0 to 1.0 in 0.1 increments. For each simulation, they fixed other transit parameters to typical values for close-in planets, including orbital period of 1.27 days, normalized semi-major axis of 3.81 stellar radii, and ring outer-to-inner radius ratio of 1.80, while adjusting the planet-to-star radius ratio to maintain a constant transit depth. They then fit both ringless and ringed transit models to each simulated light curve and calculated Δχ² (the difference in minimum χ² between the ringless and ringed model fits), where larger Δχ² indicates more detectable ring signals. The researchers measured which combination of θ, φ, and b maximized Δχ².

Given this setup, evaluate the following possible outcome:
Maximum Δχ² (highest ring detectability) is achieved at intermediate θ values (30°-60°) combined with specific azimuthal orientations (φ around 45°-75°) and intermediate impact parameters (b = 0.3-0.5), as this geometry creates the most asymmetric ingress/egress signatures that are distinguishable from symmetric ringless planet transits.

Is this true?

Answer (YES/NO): NO